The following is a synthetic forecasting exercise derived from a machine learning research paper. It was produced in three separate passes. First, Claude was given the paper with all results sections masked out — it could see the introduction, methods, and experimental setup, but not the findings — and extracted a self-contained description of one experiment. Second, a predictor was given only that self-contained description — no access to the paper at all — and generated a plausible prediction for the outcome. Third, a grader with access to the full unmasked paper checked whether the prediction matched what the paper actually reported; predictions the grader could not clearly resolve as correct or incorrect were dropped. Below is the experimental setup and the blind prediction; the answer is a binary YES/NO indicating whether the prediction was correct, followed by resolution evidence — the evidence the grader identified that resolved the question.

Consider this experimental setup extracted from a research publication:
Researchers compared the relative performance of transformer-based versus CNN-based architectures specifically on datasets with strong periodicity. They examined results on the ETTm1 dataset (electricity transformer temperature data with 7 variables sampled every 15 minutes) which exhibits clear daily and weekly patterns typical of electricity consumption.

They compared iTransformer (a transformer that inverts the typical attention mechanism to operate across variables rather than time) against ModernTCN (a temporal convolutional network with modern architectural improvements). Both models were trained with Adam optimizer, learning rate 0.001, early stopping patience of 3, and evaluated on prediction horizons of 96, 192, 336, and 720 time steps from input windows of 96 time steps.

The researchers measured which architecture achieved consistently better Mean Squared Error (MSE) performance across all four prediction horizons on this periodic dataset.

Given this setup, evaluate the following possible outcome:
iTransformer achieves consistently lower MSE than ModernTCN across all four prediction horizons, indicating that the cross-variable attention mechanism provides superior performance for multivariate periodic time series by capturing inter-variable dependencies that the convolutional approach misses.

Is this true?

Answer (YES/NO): YES